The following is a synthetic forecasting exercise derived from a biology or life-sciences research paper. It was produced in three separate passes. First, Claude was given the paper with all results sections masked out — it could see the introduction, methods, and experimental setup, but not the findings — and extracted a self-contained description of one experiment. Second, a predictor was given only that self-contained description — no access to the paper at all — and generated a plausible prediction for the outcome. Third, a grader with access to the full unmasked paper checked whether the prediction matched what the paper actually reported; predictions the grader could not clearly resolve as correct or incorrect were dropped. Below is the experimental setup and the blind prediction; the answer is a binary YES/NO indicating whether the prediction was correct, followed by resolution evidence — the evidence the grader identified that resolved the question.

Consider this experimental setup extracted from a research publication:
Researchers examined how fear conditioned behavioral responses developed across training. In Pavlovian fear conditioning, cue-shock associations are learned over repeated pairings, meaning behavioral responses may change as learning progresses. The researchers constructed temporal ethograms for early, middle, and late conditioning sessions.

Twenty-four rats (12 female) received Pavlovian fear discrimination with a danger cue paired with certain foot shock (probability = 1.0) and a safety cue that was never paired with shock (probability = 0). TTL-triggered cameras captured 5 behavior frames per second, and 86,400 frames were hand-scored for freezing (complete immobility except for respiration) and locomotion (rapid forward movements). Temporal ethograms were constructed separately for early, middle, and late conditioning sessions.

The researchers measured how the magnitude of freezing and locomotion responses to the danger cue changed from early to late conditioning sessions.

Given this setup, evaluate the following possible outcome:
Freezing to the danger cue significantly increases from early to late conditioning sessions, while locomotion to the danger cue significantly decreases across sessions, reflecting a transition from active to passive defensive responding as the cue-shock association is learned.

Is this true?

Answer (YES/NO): NO